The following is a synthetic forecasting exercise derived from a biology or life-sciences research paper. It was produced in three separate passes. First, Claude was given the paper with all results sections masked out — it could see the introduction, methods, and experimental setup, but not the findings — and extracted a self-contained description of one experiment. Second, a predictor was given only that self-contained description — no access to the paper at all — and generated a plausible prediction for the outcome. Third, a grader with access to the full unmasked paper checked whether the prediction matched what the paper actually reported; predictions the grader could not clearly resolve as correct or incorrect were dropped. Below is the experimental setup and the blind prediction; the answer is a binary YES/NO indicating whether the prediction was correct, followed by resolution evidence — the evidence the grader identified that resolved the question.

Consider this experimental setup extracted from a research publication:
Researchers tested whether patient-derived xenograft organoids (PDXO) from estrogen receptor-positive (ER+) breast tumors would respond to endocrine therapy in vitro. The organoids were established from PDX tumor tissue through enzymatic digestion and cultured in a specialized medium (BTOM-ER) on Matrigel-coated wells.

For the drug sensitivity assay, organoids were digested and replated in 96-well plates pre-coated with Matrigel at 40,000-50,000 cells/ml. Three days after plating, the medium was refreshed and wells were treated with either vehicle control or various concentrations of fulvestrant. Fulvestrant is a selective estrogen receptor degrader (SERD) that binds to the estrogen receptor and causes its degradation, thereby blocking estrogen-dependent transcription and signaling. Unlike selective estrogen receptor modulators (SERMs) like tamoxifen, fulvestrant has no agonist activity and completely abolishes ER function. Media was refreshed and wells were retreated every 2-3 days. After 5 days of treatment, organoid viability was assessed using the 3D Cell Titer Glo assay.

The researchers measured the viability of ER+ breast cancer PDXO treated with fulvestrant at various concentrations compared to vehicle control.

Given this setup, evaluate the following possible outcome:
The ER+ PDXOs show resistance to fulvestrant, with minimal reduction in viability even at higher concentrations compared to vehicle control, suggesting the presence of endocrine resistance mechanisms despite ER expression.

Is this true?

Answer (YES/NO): NO